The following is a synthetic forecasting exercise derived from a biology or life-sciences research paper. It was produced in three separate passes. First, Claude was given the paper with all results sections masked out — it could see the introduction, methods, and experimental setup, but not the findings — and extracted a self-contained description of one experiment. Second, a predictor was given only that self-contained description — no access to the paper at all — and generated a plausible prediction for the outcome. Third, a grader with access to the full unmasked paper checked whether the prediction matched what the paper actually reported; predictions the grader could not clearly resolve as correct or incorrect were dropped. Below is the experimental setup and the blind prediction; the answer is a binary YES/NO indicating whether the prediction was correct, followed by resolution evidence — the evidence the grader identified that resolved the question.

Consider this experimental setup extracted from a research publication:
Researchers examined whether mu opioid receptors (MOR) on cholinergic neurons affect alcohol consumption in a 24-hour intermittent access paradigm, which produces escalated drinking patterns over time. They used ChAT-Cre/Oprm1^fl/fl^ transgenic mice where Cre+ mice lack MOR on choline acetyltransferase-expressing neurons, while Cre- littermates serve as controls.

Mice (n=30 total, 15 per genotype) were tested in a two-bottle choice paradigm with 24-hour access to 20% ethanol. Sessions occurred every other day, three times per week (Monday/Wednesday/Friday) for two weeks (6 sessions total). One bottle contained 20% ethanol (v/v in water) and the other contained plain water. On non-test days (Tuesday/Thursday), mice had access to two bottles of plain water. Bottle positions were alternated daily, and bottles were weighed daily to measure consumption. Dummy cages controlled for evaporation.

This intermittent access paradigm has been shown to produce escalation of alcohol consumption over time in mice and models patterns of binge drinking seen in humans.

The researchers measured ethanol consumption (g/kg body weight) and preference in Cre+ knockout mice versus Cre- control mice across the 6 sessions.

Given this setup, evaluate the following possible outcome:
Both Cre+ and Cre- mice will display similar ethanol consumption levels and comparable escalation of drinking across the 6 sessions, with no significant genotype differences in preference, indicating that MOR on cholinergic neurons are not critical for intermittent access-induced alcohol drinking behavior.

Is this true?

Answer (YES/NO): YES